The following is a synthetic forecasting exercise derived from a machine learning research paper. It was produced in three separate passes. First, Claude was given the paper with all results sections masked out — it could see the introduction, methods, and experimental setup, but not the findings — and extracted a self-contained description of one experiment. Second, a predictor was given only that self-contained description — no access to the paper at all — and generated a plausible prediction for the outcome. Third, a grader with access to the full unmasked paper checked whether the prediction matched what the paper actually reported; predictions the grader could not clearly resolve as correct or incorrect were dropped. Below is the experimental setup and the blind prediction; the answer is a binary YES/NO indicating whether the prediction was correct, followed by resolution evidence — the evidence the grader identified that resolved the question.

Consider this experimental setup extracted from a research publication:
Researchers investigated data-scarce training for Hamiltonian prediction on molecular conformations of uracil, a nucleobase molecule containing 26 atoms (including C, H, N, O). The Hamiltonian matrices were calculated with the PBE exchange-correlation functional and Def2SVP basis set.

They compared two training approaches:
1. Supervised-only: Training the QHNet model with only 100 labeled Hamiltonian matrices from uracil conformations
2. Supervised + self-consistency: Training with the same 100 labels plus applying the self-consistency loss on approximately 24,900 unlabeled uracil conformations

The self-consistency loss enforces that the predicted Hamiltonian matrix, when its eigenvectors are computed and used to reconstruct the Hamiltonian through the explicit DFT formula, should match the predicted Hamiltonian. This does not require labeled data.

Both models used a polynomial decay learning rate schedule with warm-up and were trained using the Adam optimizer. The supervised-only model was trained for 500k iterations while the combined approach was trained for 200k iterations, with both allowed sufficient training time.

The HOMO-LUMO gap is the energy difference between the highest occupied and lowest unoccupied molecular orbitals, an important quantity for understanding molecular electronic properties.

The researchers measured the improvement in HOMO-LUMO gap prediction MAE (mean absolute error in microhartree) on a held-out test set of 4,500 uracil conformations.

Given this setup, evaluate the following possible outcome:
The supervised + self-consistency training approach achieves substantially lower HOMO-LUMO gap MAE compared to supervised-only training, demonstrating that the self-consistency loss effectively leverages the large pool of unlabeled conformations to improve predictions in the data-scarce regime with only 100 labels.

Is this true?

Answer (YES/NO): YES